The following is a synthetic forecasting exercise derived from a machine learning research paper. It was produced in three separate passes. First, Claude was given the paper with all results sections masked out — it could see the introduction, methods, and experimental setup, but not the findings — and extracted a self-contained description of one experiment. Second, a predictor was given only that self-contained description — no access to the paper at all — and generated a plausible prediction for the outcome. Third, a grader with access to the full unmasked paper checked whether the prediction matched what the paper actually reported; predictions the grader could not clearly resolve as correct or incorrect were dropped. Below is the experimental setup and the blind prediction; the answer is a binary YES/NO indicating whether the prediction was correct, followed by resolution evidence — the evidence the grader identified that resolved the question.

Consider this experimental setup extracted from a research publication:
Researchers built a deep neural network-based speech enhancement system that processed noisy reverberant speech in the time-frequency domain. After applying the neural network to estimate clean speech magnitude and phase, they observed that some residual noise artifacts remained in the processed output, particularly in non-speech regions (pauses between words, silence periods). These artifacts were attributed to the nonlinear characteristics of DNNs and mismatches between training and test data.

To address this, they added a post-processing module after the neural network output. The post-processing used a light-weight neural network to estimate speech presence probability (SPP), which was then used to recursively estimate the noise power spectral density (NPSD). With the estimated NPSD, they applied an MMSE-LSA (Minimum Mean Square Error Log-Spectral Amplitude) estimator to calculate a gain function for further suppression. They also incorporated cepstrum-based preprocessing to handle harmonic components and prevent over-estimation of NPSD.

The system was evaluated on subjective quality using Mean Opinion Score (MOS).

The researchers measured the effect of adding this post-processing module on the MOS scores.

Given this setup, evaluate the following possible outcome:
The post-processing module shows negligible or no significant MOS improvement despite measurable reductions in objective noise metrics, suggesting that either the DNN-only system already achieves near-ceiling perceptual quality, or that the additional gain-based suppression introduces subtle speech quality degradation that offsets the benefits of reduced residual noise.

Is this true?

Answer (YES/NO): NO